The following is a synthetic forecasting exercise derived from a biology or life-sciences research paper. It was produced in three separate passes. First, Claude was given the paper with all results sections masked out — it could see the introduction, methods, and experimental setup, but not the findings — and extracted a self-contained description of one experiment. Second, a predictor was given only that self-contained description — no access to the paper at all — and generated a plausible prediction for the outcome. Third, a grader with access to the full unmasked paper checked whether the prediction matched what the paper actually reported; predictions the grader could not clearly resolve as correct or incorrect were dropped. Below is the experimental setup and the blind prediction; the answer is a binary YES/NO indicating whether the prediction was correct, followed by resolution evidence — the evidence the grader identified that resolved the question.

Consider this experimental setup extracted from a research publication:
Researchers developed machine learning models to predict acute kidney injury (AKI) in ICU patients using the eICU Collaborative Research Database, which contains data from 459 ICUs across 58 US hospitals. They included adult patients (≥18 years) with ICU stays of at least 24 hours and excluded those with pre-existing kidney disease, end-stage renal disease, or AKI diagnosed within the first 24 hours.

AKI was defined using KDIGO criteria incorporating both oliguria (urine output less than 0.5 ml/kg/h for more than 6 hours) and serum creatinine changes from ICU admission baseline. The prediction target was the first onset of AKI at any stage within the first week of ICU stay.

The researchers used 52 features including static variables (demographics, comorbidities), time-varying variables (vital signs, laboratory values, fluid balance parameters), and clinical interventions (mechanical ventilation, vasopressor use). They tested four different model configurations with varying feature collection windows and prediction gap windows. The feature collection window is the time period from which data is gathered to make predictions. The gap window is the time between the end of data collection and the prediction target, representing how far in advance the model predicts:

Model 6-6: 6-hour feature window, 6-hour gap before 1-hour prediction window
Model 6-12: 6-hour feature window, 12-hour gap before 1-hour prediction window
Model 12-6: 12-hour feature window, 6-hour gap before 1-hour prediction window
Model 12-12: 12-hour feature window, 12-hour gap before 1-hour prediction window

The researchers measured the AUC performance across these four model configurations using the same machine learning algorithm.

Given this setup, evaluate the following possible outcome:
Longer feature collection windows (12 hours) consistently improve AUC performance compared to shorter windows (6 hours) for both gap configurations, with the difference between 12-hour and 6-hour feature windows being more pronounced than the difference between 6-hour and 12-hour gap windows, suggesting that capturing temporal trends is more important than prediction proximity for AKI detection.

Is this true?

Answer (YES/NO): NO